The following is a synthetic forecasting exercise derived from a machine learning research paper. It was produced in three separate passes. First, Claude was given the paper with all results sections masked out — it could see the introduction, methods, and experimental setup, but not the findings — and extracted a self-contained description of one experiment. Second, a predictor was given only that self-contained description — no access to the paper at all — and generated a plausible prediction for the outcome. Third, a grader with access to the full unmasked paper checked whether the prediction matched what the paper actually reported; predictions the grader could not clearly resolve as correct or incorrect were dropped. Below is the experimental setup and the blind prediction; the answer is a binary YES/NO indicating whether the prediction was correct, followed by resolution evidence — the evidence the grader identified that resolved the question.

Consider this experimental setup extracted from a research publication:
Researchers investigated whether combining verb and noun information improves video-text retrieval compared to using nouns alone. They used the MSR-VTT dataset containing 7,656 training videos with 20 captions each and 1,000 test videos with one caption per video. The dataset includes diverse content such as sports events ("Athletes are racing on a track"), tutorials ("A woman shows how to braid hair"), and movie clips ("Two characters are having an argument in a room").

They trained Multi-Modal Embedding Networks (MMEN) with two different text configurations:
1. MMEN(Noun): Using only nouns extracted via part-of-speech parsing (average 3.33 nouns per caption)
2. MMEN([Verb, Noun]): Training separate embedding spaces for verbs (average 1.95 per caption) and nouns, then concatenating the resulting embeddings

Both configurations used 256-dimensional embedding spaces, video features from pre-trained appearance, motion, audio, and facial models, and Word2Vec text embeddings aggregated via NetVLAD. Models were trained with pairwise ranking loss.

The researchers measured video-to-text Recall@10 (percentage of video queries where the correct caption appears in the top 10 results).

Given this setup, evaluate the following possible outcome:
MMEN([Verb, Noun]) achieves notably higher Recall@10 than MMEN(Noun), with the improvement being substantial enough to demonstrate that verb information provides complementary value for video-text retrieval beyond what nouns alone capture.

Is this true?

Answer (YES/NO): YES